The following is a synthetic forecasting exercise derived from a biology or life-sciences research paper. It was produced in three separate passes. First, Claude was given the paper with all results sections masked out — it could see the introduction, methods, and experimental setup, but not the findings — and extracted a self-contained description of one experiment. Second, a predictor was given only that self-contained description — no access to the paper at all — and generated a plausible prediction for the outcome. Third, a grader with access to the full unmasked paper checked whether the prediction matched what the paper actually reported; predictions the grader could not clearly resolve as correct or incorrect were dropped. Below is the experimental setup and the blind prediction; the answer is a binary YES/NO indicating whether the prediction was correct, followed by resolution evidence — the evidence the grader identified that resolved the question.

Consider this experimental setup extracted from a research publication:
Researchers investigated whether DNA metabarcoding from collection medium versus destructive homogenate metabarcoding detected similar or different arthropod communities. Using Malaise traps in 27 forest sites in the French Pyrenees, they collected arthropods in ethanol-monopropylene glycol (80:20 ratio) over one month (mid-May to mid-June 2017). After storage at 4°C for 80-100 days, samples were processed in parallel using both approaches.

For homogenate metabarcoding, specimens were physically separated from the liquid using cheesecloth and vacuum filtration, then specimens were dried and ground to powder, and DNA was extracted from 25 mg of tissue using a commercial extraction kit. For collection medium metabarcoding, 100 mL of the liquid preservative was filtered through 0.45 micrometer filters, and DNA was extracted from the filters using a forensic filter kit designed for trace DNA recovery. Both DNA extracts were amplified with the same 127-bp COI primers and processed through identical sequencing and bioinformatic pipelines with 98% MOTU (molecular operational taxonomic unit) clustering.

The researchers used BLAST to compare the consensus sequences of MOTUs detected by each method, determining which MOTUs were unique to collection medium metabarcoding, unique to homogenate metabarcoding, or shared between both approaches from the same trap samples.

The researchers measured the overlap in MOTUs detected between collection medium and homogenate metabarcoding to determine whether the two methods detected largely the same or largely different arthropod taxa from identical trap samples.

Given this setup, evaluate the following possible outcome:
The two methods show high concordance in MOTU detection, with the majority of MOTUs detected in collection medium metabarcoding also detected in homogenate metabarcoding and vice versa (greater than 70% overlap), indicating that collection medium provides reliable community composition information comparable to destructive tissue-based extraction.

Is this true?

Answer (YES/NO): NO